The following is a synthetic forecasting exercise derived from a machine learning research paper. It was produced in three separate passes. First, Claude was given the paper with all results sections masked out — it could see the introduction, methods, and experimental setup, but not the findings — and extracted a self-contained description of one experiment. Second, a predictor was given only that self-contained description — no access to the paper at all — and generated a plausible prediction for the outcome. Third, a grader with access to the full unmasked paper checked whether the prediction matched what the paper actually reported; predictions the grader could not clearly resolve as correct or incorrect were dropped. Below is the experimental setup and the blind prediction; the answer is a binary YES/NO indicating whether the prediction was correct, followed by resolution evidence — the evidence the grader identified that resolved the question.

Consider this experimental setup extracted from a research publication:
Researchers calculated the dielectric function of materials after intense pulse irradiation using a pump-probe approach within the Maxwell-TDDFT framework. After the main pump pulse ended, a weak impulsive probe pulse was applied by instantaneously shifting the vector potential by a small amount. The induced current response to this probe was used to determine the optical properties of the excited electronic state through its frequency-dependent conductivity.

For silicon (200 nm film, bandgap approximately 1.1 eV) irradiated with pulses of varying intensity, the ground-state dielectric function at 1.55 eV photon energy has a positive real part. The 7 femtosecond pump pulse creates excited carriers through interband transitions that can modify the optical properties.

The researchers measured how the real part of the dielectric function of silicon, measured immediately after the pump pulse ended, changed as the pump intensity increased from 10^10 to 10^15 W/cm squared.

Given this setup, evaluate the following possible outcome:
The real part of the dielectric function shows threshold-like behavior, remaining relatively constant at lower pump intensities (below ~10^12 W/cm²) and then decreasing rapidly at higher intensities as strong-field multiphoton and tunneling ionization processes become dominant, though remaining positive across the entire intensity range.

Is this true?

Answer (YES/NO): NO